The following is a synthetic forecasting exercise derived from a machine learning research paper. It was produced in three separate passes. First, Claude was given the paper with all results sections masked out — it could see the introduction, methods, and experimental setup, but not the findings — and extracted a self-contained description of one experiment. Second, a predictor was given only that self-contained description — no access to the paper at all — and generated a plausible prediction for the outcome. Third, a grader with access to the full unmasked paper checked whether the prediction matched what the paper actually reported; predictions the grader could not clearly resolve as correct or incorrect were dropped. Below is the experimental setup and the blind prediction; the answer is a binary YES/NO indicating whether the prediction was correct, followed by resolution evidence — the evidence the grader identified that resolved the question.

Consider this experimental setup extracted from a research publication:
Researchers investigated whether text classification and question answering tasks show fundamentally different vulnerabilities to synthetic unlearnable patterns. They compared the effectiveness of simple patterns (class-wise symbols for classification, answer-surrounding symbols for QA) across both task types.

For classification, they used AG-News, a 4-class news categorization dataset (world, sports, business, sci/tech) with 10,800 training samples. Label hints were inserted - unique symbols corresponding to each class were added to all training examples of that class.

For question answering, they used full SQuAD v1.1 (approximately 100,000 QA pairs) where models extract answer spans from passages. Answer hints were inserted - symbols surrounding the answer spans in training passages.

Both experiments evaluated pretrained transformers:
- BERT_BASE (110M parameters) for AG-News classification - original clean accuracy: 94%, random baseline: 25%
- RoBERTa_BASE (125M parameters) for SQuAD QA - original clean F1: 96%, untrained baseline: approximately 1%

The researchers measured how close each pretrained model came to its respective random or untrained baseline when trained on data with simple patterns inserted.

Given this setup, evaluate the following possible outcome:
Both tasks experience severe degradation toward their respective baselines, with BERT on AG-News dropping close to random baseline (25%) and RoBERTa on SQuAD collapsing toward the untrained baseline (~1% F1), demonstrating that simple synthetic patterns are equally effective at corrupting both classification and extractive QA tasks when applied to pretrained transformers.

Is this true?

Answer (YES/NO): NO